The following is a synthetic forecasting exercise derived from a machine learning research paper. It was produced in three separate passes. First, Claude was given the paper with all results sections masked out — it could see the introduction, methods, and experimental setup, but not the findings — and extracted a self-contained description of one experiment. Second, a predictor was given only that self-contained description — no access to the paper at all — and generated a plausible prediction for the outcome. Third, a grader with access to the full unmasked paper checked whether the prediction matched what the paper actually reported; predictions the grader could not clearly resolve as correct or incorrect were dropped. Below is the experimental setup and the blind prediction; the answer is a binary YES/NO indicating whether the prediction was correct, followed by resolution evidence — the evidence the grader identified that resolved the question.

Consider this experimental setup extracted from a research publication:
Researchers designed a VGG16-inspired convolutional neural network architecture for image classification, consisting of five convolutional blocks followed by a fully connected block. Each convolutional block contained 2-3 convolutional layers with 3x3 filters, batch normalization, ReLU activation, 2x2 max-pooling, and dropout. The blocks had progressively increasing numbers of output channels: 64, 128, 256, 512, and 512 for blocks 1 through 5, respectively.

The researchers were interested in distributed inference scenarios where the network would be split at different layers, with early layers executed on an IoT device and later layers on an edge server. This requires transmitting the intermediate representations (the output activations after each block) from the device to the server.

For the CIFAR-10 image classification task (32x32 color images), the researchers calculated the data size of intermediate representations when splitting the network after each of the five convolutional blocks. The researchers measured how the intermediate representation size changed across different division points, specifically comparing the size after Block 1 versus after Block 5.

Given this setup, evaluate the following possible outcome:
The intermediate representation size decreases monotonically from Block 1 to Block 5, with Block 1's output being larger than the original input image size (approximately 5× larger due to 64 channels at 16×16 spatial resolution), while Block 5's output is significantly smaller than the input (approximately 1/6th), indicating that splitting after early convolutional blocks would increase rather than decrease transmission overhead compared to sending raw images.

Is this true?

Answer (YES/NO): YES